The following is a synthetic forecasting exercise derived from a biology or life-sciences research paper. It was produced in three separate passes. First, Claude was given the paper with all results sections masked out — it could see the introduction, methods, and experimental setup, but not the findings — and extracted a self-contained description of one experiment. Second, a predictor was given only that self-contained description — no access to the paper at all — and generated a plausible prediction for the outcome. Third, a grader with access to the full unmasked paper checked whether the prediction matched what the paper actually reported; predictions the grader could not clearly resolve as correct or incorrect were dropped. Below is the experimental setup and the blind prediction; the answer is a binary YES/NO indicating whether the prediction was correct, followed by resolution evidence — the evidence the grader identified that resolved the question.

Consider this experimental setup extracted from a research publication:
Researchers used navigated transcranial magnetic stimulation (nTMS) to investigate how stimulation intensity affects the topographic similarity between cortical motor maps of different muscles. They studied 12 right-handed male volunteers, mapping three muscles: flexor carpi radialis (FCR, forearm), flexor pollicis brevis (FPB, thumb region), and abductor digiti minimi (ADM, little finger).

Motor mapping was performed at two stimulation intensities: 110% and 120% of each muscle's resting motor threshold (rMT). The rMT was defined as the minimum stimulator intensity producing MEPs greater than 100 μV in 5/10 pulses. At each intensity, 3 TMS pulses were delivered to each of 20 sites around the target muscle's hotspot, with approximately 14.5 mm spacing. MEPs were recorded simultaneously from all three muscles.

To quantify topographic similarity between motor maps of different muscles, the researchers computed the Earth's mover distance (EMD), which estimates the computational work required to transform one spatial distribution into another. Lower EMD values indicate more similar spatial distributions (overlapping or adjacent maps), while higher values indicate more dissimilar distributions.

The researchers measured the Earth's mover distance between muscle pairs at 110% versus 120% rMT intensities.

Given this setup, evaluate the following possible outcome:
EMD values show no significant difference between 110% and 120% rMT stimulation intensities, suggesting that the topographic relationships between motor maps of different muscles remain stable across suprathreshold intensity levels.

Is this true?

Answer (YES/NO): YES